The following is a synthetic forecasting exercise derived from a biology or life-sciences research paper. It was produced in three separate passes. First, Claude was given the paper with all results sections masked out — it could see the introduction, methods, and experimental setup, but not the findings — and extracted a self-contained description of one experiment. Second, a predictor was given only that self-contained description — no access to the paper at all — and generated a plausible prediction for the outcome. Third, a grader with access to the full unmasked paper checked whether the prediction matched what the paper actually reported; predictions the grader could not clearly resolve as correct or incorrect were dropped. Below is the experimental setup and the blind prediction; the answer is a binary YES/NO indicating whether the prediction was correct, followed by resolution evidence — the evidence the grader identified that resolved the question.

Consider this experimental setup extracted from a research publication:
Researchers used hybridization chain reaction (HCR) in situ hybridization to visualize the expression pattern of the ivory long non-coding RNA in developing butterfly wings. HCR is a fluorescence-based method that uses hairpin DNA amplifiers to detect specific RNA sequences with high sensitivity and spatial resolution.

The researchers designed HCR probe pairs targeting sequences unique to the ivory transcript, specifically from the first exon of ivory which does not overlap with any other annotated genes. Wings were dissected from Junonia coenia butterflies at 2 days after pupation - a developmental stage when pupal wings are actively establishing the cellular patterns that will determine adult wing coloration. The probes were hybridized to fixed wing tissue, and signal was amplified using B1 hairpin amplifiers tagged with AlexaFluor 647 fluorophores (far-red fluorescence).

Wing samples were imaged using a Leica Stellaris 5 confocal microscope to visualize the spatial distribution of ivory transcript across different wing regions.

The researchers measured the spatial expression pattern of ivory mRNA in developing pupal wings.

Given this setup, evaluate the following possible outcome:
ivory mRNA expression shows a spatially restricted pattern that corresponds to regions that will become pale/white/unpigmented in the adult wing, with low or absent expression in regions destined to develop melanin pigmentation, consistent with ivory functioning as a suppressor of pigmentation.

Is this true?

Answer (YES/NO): NO